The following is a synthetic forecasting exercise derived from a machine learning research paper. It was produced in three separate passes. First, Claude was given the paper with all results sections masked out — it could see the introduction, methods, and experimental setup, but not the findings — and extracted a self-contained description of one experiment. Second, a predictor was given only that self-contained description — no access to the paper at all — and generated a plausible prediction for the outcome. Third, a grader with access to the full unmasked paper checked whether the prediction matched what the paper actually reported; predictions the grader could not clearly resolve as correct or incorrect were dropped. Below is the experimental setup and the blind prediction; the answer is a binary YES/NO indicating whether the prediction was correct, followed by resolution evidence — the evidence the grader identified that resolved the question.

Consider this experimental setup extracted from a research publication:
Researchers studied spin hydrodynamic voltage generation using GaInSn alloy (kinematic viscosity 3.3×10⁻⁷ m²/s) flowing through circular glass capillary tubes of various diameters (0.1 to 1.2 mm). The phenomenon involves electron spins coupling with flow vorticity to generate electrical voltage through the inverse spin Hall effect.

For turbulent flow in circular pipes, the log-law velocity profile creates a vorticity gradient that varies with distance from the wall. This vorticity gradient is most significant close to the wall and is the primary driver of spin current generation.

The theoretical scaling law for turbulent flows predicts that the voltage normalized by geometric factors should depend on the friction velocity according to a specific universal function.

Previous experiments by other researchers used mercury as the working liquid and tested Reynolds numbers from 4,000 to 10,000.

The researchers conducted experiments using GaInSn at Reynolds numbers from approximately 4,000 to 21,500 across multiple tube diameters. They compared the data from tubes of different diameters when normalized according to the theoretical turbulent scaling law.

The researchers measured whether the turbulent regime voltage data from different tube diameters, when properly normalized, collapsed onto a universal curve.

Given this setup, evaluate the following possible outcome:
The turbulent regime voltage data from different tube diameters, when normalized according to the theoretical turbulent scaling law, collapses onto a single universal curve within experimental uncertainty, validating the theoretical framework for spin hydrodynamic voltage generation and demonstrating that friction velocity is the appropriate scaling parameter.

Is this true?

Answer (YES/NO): YES